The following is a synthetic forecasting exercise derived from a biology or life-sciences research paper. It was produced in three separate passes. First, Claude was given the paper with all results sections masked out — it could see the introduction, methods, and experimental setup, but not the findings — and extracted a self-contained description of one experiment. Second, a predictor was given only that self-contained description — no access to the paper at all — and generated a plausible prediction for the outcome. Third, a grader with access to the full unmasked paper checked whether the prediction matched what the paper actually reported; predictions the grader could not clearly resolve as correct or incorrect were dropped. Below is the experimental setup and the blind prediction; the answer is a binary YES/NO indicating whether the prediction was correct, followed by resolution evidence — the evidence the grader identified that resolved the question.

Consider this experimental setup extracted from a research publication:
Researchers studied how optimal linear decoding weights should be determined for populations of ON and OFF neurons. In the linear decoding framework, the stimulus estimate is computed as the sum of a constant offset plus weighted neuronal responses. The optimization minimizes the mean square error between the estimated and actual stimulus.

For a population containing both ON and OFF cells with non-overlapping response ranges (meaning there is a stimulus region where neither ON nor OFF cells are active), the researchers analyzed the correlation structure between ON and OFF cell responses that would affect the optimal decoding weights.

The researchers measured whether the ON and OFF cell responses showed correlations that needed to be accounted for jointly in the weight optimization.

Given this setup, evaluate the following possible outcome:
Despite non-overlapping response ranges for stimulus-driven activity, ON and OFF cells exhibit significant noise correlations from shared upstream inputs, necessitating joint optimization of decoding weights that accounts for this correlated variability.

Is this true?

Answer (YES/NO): NO